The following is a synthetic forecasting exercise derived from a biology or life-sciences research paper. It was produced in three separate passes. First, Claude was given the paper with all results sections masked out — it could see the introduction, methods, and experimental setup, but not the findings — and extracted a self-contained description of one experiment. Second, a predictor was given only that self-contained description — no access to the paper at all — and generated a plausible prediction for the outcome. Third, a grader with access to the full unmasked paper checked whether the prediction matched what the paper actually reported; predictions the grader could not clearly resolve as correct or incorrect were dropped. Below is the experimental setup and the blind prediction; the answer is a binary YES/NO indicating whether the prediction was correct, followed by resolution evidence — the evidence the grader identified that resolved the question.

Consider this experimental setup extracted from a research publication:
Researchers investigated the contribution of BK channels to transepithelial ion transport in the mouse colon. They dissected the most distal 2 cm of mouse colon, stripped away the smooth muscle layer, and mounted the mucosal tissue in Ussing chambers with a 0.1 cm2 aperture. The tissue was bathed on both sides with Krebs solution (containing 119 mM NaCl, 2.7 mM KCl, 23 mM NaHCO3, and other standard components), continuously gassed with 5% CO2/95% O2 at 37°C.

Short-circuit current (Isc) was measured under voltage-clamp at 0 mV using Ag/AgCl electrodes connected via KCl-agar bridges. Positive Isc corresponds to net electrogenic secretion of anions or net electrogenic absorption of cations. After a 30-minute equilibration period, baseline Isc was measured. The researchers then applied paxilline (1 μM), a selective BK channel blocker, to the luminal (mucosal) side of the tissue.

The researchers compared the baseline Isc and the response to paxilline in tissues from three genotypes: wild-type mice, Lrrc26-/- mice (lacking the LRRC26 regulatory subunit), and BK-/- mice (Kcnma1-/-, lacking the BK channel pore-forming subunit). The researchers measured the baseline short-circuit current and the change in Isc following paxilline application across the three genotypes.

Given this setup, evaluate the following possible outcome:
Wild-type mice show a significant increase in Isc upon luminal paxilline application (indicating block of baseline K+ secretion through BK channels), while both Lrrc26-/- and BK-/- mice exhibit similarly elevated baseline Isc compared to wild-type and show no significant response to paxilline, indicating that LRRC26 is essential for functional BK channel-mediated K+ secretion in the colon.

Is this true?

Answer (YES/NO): YES